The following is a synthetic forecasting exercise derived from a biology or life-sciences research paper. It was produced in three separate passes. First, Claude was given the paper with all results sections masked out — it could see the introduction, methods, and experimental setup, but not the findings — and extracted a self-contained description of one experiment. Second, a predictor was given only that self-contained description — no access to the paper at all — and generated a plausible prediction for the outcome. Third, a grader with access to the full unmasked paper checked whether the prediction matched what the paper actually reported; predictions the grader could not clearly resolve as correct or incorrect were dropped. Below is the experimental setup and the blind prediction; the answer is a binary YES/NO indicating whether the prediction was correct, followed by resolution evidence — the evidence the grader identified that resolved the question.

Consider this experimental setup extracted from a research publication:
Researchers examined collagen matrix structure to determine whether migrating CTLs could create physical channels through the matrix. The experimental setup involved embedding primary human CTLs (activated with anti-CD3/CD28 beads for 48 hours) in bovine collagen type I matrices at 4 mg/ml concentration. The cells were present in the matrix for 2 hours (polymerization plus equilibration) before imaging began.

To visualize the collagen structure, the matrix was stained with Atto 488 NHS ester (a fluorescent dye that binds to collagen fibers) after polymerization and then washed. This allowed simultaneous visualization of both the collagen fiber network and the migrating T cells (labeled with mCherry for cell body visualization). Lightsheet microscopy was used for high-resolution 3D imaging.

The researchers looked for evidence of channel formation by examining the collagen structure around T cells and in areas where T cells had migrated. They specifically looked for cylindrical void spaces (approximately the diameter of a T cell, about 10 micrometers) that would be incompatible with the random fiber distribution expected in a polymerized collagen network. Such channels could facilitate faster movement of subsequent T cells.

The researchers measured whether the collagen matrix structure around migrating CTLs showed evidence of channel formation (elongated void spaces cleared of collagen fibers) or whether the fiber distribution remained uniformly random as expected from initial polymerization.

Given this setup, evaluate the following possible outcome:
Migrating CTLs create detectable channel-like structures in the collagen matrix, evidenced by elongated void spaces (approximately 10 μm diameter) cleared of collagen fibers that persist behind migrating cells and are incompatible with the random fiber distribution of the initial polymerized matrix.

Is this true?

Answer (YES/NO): YES